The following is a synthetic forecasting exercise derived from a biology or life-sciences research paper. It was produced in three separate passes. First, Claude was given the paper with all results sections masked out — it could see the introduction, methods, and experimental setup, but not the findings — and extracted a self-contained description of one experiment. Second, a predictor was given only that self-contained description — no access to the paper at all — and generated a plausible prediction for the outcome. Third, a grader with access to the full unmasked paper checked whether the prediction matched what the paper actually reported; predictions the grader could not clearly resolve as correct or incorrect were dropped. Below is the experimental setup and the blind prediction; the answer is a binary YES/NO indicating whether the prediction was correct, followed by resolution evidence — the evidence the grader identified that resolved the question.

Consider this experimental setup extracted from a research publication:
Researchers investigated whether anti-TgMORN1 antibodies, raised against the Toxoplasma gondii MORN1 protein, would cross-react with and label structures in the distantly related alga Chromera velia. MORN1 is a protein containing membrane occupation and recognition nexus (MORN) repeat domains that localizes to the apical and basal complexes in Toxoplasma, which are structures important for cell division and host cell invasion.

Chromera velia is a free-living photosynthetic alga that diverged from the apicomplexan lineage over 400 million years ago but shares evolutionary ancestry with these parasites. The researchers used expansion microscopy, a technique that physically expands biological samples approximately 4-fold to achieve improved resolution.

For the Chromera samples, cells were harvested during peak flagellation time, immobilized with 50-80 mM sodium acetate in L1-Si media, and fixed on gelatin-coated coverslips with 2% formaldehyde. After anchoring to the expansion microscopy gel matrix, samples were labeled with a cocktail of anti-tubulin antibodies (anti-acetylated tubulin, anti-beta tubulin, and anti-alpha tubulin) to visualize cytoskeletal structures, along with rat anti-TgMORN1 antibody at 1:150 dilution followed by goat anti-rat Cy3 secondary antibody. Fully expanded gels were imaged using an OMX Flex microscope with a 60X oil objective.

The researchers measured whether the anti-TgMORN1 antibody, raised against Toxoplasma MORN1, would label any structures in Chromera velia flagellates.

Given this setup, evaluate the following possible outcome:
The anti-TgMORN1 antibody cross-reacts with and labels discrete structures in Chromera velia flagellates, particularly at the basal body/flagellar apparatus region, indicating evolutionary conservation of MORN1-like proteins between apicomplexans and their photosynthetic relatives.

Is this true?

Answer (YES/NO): YES